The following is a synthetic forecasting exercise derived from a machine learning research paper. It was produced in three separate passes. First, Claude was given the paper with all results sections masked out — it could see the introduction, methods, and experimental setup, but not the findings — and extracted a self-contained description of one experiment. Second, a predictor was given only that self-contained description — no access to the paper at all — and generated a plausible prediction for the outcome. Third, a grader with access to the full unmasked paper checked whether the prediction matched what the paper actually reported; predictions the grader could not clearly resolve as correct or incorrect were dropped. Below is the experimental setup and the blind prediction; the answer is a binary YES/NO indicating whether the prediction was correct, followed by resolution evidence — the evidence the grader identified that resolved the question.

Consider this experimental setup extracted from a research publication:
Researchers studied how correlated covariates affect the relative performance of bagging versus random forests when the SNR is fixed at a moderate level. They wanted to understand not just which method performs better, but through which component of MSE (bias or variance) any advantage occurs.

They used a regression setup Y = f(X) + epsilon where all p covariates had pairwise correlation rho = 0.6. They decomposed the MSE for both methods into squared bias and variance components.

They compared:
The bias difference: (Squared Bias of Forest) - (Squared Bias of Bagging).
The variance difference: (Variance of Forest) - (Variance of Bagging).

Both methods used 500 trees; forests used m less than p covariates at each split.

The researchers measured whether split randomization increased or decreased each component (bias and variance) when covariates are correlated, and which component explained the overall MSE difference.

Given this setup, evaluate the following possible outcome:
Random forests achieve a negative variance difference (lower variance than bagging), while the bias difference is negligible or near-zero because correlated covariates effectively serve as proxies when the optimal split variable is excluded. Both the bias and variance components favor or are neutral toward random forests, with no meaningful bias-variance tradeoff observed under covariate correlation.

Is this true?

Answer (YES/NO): NO